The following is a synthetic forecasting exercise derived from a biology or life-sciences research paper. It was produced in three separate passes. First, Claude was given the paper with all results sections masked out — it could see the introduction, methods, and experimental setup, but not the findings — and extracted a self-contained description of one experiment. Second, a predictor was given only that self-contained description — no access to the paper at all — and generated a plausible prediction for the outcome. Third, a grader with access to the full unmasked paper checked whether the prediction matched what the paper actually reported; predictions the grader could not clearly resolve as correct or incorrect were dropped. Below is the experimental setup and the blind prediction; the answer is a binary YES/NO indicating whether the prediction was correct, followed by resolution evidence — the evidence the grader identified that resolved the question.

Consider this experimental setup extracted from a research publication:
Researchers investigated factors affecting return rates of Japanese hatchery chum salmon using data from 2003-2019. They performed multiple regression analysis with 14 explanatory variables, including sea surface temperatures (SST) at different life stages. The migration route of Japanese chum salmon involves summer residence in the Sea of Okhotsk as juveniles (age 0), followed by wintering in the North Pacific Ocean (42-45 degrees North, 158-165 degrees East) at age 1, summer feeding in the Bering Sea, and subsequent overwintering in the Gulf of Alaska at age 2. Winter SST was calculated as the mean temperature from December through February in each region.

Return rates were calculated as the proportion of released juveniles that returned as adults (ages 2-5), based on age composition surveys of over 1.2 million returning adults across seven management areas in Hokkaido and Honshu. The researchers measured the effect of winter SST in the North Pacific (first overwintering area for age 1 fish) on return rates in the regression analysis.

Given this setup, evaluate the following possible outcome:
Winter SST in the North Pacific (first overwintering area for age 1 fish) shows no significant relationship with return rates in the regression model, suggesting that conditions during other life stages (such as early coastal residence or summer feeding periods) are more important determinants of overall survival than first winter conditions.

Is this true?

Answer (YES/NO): NO